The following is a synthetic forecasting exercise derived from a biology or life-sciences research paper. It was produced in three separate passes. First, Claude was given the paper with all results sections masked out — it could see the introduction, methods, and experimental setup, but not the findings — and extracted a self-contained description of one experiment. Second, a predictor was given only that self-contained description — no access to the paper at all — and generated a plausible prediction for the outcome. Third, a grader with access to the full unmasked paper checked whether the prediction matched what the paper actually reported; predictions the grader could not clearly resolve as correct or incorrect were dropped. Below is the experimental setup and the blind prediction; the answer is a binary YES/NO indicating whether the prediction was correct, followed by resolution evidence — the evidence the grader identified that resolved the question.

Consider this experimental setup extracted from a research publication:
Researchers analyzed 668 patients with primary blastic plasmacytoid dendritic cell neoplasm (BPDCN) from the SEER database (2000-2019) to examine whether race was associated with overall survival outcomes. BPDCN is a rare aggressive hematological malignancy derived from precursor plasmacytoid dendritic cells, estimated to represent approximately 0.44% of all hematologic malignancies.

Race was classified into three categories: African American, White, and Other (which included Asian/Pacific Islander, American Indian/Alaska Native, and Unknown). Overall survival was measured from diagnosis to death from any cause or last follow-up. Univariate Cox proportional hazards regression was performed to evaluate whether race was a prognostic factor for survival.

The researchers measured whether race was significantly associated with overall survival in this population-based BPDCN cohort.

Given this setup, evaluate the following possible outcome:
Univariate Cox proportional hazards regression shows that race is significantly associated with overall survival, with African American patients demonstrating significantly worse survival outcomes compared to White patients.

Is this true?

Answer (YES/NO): NO